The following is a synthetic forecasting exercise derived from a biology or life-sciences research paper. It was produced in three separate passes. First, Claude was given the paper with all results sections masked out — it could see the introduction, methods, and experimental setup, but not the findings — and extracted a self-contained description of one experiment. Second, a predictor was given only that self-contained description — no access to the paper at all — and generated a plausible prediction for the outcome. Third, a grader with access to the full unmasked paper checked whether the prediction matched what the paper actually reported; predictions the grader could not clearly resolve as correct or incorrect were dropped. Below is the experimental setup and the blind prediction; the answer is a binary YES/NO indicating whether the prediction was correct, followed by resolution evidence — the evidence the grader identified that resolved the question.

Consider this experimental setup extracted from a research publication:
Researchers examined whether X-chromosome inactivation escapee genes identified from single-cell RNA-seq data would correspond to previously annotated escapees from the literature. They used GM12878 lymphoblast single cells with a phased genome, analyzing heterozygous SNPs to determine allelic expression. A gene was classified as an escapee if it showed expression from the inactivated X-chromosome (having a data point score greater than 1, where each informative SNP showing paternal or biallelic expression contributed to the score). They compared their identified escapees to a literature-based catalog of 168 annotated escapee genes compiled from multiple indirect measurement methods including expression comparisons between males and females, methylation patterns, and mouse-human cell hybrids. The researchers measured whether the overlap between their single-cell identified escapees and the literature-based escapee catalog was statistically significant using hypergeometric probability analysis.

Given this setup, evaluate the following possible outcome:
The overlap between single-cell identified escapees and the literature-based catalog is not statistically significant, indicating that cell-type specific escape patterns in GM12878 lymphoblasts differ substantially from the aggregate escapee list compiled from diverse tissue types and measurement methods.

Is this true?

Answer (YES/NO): NO